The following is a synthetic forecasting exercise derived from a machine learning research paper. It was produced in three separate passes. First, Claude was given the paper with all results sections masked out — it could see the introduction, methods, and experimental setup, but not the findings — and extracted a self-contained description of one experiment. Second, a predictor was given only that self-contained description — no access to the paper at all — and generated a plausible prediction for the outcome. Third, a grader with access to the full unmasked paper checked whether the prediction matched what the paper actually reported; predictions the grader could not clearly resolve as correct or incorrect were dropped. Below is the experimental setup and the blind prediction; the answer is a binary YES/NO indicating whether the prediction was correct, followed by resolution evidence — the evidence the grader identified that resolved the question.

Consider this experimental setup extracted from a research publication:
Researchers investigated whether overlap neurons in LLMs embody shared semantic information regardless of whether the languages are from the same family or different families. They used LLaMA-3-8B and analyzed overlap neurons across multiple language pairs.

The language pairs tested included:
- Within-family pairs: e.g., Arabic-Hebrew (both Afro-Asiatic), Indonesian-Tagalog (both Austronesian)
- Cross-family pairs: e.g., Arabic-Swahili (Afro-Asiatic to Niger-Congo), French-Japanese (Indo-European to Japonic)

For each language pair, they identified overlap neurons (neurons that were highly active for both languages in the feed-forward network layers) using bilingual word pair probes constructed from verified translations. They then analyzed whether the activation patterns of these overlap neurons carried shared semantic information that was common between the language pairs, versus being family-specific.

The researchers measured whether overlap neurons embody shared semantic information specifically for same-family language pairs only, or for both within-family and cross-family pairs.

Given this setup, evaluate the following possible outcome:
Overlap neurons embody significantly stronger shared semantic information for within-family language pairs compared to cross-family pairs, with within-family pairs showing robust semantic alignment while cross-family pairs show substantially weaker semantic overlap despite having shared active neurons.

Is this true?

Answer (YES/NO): NO